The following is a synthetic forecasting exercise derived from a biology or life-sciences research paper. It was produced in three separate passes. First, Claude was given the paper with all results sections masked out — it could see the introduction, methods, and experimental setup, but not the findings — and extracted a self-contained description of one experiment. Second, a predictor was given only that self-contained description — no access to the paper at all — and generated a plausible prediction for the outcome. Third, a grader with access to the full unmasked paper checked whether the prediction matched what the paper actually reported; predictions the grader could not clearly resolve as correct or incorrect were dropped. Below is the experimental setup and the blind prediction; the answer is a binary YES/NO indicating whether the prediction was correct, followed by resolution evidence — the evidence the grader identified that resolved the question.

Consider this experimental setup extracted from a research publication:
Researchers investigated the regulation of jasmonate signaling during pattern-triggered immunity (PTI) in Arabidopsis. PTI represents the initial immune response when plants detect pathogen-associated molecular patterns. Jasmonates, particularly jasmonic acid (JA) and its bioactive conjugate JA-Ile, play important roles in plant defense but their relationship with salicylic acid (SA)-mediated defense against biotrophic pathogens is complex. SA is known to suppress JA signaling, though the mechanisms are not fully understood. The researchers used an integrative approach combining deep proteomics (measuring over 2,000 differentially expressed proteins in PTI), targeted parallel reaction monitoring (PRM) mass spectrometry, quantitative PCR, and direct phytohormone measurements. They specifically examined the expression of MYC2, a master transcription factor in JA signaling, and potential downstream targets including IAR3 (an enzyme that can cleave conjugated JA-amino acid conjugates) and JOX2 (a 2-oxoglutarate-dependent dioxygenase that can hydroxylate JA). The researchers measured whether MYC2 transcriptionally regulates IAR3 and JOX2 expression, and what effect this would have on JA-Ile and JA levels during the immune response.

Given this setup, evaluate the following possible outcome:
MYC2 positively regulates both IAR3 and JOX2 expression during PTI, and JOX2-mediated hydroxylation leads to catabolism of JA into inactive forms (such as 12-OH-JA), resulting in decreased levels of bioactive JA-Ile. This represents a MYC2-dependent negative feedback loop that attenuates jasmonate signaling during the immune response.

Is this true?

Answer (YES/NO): YES